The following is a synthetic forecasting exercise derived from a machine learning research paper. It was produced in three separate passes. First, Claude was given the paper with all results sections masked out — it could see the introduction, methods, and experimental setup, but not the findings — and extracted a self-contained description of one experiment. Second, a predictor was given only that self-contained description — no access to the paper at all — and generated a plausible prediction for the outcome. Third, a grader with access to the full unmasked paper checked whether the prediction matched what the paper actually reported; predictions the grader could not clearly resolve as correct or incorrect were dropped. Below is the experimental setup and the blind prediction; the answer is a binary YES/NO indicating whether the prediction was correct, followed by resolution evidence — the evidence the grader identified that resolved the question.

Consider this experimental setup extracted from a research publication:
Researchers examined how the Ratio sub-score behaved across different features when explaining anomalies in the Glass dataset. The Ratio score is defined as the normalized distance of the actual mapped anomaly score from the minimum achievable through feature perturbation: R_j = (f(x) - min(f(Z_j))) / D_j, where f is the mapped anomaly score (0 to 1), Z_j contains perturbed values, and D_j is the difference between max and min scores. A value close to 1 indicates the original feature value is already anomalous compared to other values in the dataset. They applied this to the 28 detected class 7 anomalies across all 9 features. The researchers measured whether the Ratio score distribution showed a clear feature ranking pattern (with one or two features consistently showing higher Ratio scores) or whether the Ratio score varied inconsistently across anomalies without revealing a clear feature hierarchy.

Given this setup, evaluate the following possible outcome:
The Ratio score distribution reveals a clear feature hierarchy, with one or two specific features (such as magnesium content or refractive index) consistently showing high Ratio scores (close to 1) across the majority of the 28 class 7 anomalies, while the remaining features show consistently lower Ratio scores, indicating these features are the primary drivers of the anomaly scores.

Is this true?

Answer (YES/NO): NO